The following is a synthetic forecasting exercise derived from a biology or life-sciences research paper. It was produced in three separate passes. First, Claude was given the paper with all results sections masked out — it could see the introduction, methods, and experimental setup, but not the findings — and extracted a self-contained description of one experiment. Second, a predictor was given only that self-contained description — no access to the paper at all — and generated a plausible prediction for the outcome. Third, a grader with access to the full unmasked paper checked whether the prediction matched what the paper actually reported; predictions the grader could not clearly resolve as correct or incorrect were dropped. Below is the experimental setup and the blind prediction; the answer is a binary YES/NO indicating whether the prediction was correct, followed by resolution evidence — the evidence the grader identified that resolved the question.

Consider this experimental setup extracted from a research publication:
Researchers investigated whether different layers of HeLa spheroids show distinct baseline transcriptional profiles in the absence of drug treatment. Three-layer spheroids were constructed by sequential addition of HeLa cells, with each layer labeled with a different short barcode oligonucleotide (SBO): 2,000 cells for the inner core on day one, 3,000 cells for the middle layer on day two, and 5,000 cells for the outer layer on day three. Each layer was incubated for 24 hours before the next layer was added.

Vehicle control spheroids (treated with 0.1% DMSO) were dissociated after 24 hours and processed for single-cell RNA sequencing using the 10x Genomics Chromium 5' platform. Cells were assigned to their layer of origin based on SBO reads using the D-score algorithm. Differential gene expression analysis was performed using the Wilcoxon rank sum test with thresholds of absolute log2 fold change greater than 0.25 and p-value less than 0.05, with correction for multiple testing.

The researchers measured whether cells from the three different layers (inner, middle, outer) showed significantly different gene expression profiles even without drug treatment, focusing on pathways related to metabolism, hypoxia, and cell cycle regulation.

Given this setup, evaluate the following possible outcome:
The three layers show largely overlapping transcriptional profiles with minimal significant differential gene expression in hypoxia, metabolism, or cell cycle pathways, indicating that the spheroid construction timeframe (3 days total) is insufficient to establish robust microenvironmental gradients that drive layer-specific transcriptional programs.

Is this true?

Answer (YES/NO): NO